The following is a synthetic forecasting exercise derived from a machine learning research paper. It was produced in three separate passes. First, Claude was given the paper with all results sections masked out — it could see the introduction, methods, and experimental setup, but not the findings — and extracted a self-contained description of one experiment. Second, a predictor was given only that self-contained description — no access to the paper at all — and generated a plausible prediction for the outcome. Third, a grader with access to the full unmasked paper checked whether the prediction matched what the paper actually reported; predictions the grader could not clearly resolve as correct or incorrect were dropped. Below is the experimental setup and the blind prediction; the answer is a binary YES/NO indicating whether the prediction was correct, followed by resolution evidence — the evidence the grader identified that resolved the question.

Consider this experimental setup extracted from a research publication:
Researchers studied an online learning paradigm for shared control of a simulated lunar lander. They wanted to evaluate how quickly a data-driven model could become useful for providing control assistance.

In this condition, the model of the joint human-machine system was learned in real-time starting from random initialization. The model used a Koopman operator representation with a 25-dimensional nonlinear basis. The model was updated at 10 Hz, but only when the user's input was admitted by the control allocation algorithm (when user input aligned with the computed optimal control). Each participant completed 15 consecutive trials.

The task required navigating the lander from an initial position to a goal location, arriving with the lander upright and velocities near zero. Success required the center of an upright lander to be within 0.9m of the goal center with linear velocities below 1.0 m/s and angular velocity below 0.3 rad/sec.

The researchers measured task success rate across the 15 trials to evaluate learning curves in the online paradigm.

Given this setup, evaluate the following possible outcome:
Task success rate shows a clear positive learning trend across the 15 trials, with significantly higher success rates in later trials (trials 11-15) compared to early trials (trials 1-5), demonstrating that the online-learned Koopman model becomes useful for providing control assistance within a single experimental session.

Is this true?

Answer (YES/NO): YES